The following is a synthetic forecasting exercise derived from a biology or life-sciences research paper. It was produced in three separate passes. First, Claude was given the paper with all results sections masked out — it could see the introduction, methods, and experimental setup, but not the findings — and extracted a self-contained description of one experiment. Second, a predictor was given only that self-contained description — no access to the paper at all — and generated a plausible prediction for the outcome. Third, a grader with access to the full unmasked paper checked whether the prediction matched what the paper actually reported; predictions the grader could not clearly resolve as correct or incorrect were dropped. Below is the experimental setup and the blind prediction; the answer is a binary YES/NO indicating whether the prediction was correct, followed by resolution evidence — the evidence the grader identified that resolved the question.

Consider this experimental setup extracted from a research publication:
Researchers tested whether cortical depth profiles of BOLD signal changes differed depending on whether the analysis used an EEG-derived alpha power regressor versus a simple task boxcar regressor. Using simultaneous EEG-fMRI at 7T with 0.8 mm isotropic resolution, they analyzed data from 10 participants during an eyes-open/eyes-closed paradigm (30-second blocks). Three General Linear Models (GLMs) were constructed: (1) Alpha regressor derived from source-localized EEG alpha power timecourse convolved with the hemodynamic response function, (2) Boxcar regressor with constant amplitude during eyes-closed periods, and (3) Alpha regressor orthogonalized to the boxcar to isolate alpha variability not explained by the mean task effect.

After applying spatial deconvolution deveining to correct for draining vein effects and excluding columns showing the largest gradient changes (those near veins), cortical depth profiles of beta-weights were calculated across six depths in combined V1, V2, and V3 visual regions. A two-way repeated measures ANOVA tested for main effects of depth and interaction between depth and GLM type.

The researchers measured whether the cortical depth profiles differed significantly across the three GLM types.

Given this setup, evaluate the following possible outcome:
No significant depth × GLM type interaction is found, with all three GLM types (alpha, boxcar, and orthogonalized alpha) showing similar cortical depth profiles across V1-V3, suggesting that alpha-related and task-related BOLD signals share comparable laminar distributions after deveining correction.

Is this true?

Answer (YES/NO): NO